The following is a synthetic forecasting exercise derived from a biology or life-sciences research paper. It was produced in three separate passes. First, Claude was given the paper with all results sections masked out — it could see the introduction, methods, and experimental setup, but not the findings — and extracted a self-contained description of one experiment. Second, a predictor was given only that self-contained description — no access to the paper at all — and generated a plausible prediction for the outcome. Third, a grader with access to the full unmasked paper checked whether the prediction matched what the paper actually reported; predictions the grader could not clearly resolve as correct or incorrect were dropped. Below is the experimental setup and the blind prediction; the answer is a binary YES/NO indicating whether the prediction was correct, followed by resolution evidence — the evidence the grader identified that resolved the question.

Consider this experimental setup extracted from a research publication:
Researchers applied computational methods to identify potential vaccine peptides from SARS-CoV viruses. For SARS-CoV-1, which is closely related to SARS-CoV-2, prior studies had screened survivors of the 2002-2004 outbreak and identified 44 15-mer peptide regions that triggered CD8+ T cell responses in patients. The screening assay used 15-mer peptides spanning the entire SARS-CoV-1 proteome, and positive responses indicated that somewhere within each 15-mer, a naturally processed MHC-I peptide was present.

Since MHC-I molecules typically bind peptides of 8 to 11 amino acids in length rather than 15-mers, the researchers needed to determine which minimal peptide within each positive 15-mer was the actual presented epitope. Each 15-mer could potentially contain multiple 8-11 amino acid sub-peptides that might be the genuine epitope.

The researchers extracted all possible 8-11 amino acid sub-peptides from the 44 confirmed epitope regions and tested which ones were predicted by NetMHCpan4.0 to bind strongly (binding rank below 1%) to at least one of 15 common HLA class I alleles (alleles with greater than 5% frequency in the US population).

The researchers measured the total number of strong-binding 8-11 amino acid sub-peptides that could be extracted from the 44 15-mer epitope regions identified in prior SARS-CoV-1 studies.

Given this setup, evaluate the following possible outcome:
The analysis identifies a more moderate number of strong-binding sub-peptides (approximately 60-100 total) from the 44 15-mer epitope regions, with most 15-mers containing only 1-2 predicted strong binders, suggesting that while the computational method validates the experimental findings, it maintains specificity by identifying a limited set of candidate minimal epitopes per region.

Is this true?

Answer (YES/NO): NO